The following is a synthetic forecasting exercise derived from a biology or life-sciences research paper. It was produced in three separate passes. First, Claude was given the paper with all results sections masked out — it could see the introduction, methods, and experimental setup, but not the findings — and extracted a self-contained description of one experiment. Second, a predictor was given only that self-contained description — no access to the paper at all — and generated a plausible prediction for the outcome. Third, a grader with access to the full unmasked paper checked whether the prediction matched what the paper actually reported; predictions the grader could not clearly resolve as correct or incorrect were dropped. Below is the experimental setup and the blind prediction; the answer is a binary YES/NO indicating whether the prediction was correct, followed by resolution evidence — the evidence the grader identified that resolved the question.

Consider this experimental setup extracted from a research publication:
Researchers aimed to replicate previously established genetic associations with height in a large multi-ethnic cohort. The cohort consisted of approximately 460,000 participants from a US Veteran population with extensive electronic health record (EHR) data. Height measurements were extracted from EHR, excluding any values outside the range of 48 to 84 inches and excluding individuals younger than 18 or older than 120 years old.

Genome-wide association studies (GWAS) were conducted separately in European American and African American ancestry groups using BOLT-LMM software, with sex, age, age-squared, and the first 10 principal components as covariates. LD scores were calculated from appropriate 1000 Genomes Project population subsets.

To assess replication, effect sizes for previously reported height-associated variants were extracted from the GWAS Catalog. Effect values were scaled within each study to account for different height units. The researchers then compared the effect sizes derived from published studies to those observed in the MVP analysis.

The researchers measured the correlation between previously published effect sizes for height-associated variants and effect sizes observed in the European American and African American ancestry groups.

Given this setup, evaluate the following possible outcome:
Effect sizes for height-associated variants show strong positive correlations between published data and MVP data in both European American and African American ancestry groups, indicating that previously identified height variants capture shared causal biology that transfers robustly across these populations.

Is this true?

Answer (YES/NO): NO